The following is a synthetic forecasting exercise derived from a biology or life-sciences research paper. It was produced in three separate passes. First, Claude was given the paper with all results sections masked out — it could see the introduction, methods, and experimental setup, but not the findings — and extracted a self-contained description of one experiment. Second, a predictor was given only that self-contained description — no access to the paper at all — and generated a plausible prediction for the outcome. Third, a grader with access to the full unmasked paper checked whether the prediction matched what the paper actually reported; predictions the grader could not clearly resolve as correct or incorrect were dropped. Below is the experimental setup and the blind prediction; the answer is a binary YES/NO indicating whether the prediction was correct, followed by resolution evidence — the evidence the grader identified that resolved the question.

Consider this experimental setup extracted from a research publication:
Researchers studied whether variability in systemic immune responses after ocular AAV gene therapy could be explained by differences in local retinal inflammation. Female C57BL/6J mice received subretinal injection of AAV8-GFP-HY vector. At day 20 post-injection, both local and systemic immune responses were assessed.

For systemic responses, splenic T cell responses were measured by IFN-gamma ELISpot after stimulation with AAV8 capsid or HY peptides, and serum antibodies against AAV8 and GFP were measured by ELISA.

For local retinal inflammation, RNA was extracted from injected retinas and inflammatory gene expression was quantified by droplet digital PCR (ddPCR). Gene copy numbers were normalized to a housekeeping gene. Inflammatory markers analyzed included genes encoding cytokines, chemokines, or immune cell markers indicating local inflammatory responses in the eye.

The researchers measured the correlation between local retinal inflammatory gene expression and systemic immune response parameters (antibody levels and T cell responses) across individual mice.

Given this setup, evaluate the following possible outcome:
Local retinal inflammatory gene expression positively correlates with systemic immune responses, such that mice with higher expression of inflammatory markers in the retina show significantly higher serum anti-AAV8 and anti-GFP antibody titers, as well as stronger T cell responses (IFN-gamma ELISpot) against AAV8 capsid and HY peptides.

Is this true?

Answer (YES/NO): NO